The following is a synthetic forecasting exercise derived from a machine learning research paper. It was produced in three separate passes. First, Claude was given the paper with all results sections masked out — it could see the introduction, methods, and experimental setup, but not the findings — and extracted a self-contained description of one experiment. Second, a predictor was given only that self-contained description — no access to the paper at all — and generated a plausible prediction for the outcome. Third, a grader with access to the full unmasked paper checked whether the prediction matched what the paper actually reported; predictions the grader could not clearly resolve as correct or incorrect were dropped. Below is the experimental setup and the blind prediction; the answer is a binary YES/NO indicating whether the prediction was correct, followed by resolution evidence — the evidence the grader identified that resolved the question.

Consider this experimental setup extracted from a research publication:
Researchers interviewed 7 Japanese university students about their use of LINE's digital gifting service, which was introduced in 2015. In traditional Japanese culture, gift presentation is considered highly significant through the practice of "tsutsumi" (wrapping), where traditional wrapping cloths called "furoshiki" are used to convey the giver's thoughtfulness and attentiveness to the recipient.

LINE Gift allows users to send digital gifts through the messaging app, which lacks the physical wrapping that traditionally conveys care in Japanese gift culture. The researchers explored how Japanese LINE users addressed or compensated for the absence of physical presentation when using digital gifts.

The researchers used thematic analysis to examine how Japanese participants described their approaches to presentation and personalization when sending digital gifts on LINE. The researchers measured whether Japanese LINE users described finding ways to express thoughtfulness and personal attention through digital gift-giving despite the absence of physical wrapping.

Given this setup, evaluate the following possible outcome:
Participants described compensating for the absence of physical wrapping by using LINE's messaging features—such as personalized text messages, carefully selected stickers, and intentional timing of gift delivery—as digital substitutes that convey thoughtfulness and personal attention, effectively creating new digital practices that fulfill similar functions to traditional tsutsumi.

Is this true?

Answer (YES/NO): NO